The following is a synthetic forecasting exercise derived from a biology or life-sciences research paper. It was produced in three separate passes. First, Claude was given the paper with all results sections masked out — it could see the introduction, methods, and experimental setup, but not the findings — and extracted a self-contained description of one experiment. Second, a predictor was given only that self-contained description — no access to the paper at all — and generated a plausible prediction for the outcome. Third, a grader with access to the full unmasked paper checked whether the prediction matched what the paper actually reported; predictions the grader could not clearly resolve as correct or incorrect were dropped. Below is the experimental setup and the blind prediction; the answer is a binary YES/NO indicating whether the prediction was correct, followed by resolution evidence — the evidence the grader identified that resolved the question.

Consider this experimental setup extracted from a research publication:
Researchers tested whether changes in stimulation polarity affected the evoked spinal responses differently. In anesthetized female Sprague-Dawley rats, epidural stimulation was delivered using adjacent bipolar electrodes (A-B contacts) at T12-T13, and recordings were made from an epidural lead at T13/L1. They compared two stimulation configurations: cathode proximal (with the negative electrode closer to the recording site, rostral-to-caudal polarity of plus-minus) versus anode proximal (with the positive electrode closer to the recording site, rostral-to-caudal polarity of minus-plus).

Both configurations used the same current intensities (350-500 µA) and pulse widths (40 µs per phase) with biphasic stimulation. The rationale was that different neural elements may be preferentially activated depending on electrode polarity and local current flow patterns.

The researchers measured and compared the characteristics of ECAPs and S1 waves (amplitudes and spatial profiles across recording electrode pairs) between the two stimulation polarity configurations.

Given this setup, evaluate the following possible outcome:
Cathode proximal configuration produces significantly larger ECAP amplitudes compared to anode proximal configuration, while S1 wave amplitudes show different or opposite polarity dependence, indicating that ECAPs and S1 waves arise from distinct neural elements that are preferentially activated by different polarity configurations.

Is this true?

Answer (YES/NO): NO